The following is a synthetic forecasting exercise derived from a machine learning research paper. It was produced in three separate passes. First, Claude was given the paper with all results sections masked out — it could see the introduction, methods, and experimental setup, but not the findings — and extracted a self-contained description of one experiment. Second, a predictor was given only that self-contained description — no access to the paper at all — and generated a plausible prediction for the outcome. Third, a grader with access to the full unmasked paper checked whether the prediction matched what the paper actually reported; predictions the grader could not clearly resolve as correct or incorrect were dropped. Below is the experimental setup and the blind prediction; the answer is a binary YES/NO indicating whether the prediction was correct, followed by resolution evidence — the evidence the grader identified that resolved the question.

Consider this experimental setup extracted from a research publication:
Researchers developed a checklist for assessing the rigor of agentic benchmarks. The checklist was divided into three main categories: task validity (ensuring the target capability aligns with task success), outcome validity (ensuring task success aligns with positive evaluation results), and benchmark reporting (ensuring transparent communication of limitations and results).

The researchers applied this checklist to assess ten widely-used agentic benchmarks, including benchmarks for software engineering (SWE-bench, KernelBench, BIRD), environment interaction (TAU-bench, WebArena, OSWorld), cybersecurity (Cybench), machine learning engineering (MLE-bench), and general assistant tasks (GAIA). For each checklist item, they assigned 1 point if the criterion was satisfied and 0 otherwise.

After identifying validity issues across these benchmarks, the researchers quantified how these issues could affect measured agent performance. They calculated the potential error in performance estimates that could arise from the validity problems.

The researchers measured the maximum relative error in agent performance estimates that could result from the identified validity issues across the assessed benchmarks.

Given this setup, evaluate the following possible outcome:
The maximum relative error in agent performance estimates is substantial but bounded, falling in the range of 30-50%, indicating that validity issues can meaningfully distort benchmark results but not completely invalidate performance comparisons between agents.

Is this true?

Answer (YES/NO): NO